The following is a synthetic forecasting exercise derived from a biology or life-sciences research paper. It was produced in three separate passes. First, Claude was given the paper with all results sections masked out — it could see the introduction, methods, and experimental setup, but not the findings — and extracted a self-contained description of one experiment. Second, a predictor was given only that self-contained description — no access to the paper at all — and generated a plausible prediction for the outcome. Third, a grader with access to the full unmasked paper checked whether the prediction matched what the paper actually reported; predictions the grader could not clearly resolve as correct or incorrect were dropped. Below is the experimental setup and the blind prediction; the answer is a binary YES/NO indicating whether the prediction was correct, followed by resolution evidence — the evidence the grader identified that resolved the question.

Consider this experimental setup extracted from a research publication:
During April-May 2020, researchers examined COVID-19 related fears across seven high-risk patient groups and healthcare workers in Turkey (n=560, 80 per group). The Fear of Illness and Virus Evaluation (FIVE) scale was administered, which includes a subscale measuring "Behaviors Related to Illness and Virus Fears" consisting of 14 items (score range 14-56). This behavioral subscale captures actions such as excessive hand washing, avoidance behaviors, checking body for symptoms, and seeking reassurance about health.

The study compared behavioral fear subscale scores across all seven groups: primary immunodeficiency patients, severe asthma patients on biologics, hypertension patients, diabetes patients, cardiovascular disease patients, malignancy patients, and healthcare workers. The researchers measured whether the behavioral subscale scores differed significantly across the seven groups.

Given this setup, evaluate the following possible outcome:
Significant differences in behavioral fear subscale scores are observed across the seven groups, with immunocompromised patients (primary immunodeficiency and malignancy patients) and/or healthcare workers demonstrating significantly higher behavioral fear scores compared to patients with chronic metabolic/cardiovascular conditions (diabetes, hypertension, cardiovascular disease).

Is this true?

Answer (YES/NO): YES